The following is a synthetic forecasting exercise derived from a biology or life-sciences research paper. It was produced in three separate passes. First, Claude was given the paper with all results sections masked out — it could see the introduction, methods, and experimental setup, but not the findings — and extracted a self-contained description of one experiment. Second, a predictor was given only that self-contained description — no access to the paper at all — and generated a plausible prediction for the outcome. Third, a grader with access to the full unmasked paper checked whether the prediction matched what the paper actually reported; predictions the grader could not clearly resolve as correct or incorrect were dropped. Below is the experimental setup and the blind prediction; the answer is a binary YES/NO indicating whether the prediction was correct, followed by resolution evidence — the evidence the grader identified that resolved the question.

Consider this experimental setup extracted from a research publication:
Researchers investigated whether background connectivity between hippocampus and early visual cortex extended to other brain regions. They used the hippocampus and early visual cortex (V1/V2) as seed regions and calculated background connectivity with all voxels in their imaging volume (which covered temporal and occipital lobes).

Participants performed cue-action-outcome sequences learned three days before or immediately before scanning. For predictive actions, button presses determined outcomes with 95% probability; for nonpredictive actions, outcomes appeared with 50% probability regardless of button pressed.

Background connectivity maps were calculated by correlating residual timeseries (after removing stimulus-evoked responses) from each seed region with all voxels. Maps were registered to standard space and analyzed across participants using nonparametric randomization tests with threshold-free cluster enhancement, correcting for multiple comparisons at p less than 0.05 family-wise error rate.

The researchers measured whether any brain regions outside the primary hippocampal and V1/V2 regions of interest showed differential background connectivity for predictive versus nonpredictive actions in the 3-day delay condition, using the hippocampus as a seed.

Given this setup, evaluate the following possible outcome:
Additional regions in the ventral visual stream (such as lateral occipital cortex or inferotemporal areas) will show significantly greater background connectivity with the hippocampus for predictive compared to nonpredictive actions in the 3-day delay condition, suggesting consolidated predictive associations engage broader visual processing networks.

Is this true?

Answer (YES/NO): YES